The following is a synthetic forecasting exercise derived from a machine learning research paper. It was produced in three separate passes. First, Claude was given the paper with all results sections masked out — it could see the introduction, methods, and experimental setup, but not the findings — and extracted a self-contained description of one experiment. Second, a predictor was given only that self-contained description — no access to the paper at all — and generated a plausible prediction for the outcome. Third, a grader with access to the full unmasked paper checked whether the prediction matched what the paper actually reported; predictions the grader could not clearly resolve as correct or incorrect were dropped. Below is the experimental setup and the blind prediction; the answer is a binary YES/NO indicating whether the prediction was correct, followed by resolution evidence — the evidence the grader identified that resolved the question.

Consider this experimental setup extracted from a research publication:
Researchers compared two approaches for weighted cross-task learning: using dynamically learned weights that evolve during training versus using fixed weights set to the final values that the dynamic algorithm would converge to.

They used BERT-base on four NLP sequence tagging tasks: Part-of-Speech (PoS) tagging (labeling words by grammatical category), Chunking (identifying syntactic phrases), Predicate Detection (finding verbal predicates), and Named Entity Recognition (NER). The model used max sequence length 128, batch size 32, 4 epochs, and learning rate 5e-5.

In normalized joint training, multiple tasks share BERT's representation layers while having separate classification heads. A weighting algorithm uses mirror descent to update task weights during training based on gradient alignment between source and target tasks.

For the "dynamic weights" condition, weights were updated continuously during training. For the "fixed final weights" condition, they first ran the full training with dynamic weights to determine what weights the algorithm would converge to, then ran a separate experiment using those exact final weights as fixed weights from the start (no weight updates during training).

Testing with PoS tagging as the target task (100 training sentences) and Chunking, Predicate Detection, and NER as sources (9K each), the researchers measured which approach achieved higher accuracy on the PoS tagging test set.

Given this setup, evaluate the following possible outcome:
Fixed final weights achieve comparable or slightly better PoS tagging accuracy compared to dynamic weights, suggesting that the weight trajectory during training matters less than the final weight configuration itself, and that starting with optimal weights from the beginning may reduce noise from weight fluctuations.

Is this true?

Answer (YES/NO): YES